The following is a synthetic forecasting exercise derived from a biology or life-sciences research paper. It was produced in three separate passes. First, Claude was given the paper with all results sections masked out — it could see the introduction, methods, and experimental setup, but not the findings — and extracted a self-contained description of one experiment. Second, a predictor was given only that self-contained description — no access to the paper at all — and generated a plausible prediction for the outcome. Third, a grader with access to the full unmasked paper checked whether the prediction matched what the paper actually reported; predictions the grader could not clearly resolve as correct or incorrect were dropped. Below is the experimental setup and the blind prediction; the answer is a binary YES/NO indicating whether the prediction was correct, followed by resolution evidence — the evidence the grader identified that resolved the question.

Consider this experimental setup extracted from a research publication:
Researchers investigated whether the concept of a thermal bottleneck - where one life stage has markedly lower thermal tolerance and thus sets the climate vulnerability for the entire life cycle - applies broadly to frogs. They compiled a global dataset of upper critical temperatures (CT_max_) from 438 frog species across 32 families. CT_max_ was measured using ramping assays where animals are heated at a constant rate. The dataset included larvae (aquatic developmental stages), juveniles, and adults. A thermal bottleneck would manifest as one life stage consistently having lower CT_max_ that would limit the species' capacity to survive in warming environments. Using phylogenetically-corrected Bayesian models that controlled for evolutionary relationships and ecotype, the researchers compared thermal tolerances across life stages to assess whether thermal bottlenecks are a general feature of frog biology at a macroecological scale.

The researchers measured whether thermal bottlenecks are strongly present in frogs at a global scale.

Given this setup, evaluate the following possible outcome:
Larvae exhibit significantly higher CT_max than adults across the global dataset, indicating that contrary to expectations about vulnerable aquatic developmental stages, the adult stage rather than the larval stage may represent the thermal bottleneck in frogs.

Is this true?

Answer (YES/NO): YES